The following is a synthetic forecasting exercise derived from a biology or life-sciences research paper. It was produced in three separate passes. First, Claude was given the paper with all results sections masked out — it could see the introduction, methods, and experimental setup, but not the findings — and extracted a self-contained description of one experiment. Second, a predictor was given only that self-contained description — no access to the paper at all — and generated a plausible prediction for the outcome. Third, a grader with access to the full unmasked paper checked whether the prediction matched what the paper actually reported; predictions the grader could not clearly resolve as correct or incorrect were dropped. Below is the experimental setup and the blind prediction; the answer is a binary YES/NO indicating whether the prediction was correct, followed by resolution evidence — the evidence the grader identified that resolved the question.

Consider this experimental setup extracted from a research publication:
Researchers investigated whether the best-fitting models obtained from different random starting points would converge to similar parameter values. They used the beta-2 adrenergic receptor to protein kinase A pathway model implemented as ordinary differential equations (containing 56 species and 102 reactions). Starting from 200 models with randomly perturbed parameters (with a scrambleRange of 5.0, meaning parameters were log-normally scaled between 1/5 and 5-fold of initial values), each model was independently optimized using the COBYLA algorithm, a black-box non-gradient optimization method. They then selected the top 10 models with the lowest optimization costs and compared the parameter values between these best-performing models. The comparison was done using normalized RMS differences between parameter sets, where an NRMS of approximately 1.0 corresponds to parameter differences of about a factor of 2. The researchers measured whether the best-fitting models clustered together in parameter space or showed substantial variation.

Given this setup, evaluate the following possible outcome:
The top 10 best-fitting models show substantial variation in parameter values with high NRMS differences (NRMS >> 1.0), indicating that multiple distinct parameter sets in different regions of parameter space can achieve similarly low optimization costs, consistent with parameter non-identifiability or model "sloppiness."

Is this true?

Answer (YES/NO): NO